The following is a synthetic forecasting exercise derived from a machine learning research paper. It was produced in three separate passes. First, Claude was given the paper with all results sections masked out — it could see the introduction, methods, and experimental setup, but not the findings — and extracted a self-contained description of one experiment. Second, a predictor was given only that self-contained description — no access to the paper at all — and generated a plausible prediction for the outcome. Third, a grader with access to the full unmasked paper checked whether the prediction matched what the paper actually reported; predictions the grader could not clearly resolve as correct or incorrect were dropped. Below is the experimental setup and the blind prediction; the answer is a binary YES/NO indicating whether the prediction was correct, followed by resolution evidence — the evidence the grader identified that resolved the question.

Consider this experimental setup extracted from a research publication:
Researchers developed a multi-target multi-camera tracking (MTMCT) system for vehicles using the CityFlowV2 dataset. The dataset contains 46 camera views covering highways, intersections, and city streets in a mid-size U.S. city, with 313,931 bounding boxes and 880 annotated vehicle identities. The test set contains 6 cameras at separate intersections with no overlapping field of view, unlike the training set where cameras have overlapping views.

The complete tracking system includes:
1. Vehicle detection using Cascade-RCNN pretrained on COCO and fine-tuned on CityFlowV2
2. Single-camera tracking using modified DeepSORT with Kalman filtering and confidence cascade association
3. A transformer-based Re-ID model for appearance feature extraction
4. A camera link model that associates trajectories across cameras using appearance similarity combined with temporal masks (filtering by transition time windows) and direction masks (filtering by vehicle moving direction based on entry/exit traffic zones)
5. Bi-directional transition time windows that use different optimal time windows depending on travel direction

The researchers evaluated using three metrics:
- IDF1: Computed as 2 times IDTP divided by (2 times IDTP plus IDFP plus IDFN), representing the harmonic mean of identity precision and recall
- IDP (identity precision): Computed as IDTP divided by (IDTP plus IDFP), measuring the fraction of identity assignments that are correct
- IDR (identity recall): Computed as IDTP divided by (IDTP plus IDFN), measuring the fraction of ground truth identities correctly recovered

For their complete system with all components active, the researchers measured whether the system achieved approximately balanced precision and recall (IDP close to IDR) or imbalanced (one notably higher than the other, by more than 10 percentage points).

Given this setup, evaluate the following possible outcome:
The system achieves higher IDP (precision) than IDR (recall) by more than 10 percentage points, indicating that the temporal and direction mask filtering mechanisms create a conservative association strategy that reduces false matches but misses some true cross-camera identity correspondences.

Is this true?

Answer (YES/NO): NO